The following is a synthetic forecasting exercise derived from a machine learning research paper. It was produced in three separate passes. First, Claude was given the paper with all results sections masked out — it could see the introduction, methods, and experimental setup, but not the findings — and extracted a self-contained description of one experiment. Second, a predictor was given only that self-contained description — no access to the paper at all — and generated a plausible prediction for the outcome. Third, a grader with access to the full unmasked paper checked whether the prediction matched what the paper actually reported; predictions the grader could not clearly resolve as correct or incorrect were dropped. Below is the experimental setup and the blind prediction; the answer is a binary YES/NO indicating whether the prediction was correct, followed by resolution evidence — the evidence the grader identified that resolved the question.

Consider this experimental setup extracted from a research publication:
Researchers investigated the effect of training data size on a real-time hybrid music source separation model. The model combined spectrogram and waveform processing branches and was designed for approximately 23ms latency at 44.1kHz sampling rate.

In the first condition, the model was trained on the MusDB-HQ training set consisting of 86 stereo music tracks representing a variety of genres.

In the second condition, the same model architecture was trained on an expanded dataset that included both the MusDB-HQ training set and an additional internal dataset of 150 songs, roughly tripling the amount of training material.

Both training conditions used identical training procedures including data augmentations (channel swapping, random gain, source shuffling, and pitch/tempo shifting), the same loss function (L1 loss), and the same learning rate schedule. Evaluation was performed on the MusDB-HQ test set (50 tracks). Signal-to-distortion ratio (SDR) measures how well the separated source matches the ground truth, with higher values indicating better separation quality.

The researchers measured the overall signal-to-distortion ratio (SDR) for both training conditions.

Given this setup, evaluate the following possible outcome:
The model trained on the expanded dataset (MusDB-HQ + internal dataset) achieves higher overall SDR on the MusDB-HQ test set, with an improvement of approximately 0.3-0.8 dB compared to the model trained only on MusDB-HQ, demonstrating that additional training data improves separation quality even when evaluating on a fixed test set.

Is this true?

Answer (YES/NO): NO